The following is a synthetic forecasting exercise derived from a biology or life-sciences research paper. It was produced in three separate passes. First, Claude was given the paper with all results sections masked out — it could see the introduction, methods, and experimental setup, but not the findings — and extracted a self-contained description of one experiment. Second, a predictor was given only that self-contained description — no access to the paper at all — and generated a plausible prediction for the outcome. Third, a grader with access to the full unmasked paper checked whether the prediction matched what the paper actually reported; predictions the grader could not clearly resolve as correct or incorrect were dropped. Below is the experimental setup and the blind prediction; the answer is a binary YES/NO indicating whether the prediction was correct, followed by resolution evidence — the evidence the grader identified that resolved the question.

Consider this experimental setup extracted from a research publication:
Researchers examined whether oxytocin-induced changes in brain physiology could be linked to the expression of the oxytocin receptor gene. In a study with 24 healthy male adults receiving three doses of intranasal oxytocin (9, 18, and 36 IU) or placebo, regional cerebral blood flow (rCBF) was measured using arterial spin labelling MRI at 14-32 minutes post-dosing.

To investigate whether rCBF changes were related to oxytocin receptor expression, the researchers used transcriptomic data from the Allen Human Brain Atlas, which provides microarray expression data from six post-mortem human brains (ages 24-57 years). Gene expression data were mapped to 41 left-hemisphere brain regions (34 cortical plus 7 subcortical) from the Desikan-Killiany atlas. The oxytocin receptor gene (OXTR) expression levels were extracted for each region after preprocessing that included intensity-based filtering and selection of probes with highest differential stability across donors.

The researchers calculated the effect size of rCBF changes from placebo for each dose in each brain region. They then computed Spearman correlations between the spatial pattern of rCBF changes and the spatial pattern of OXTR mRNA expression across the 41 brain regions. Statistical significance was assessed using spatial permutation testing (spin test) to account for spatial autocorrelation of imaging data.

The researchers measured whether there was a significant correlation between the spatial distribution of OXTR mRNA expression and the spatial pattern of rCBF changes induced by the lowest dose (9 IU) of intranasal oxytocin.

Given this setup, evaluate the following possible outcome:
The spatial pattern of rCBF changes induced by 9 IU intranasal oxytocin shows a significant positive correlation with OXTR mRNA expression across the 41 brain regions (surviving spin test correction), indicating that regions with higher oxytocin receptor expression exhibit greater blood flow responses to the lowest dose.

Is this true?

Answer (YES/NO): NO